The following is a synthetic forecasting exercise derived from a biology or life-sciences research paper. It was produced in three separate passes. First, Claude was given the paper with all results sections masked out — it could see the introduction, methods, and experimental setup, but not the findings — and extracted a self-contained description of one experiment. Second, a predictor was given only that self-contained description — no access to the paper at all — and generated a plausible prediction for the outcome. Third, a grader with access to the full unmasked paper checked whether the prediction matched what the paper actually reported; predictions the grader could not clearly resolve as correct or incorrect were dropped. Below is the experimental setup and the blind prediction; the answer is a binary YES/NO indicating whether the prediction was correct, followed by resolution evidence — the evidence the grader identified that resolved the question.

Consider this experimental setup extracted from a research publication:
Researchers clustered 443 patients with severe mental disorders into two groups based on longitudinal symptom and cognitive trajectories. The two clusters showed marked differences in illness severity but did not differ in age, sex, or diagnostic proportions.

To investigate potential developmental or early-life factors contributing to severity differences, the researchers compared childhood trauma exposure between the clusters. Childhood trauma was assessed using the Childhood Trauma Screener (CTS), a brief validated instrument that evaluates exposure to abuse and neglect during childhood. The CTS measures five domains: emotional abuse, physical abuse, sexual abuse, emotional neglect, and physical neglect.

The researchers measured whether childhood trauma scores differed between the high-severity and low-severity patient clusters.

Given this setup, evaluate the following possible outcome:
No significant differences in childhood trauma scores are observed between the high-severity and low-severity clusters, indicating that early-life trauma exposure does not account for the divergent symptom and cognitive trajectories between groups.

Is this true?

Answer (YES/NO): YES